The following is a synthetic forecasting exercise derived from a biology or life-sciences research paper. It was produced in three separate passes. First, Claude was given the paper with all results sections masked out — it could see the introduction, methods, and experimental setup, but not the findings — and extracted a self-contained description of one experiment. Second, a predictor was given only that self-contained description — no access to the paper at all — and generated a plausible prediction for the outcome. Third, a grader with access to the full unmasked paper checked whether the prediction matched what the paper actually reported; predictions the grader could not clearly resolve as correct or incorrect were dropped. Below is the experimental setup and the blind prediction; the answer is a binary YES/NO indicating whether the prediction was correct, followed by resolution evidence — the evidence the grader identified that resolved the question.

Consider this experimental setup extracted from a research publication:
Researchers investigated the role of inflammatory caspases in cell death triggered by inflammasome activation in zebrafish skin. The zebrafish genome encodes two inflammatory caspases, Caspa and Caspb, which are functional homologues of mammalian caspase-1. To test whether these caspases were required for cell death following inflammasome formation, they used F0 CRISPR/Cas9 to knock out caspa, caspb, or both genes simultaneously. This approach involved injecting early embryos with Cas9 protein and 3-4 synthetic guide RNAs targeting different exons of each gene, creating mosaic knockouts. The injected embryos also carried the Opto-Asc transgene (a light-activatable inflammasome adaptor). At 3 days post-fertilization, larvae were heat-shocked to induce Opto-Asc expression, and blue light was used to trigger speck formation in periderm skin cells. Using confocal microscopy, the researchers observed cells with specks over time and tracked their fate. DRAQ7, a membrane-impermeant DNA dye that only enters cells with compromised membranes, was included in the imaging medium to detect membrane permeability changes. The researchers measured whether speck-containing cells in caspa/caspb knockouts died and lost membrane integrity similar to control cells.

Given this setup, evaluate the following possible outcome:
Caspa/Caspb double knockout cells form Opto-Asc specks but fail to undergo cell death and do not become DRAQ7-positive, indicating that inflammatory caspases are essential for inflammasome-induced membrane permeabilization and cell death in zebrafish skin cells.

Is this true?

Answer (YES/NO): NO